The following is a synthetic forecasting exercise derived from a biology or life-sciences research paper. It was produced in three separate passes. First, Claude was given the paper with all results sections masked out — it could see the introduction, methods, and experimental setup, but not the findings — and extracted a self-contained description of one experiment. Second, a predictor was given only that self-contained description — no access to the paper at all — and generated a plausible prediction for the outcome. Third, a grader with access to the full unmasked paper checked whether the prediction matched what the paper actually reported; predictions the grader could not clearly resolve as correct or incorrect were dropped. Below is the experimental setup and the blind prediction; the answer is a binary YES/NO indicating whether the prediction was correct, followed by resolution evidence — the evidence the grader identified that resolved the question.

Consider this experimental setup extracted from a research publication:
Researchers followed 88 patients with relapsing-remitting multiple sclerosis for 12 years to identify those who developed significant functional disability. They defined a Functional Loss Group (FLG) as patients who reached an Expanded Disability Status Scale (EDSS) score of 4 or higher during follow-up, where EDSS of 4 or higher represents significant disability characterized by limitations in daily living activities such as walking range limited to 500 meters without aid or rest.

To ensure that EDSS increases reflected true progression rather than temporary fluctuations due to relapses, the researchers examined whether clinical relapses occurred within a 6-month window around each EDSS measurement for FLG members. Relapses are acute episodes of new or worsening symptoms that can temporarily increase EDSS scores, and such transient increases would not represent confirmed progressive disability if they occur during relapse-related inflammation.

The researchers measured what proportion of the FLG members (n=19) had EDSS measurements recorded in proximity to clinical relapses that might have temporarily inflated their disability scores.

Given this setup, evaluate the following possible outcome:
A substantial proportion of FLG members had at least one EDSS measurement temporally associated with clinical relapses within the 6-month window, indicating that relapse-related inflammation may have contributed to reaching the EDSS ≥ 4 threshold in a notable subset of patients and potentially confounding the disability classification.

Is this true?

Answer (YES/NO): NO